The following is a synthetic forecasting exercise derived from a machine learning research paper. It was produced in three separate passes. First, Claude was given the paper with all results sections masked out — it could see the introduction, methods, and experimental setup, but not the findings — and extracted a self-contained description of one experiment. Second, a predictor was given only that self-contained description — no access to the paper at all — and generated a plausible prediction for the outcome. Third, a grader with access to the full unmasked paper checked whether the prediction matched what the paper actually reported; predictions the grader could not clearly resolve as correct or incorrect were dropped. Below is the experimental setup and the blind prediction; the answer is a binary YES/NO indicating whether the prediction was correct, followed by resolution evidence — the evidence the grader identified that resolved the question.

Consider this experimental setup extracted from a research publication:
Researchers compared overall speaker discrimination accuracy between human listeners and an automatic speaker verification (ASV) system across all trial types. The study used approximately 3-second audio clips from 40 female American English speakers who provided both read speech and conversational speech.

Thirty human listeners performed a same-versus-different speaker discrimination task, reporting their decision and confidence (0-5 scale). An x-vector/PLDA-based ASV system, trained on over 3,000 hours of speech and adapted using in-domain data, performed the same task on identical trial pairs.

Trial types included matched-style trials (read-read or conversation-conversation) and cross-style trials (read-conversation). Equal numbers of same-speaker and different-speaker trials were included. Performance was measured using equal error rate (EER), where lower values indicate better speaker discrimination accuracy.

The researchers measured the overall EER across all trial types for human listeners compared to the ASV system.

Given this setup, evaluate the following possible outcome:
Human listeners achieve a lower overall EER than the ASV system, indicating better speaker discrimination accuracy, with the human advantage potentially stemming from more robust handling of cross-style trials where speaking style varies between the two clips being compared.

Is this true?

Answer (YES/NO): NO